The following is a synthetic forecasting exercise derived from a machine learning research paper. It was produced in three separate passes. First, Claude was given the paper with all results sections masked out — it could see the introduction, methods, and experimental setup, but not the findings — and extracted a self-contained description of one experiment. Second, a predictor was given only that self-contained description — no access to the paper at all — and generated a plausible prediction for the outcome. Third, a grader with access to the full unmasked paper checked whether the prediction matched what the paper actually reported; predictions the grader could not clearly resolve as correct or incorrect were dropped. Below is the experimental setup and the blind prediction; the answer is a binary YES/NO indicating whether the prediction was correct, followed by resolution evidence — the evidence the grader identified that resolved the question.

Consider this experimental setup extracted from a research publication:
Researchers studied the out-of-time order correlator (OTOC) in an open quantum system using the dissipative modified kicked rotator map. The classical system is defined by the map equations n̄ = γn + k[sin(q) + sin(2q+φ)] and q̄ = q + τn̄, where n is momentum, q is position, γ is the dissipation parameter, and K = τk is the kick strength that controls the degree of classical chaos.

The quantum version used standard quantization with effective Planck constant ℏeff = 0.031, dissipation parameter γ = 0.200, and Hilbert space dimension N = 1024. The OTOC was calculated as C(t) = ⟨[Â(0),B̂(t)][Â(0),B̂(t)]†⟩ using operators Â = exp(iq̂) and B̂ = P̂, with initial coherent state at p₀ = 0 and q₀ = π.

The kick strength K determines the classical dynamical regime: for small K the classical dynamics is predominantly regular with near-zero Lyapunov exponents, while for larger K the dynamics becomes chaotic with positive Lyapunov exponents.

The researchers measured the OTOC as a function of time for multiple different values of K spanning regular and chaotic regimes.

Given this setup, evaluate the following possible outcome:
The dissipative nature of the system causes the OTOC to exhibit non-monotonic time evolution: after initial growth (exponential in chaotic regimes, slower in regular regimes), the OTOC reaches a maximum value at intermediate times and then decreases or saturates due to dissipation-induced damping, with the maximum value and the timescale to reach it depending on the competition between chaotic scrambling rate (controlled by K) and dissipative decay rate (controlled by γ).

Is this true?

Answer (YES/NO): NO